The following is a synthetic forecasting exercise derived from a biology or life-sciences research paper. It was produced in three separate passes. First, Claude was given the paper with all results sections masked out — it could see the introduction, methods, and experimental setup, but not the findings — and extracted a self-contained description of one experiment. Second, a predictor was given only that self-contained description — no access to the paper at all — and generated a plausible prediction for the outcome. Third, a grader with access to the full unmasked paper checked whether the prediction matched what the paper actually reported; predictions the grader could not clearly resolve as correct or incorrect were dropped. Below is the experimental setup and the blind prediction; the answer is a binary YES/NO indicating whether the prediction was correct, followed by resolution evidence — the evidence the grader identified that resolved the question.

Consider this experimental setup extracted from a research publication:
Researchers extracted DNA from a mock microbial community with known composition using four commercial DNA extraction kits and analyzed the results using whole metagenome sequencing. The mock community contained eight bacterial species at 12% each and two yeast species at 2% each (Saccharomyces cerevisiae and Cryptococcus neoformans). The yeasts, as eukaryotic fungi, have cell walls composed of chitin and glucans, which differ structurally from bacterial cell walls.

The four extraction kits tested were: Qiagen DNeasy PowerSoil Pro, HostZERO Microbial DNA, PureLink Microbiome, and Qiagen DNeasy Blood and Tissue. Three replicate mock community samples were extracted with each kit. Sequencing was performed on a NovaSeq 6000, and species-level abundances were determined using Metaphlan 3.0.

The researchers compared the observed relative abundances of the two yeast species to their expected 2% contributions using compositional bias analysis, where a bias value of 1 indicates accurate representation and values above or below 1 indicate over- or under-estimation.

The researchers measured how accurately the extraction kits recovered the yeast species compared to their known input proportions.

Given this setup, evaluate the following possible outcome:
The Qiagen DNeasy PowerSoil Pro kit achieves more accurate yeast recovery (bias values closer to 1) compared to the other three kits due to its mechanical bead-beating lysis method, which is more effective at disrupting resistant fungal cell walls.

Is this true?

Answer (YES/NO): NO